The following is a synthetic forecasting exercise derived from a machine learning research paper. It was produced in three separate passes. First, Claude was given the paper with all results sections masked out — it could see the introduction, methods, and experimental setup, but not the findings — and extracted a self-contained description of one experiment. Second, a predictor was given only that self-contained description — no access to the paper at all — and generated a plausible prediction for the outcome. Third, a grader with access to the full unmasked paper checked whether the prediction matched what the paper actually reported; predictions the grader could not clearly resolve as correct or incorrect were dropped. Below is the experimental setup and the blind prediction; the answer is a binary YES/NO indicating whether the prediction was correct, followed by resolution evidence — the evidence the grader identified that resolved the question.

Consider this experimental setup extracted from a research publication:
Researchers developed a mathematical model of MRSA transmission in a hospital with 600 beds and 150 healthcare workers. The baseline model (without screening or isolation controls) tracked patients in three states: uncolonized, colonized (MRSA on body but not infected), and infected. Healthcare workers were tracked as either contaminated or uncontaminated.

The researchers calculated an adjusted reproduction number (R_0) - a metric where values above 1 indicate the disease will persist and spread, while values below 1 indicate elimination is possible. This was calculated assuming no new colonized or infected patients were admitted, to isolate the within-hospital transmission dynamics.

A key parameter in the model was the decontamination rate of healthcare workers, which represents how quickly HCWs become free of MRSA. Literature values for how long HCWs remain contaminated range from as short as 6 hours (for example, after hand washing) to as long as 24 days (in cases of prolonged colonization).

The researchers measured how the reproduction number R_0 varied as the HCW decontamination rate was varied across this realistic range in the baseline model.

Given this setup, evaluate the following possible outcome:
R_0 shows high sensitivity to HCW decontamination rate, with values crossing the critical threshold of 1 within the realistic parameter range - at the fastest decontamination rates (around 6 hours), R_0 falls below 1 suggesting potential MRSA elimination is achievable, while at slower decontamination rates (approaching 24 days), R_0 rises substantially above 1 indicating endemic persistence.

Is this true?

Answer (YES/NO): NO